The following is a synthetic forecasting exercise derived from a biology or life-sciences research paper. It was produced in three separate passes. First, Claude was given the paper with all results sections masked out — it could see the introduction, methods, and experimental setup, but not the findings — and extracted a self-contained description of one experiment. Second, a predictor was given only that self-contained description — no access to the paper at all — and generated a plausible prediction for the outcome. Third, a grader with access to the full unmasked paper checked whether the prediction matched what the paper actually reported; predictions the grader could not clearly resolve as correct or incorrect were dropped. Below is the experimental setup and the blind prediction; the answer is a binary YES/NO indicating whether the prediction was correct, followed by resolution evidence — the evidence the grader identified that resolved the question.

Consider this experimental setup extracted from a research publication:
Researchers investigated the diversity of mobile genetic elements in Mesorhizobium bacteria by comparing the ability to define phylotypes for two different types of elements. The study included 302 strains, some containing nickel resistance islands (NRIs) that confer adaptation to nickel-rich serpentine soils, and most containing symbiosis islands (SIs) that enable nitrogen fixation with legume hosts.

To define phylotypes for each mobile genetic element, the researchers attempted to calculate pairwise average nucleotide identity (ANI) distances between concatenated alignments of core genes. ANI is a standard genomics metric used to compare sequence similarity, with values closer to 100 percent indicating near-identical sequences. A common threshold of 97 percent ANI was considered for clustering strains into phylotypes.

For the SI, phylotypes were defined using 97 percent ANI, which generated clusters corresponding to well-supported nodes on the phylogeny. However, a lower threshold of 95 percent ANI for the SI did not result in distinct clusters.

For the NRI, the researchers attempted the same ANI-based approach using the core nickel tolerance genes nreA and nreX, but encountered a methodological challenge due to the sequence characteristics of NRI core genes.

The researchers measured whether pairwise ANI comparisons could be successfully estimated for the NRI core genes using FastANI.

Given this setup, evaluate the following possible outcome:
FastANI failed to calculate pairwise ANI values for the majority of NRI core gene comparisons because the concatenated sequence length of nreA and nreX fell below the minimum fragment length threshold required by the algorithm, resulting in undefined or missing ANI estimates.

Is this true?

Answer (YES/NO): NO